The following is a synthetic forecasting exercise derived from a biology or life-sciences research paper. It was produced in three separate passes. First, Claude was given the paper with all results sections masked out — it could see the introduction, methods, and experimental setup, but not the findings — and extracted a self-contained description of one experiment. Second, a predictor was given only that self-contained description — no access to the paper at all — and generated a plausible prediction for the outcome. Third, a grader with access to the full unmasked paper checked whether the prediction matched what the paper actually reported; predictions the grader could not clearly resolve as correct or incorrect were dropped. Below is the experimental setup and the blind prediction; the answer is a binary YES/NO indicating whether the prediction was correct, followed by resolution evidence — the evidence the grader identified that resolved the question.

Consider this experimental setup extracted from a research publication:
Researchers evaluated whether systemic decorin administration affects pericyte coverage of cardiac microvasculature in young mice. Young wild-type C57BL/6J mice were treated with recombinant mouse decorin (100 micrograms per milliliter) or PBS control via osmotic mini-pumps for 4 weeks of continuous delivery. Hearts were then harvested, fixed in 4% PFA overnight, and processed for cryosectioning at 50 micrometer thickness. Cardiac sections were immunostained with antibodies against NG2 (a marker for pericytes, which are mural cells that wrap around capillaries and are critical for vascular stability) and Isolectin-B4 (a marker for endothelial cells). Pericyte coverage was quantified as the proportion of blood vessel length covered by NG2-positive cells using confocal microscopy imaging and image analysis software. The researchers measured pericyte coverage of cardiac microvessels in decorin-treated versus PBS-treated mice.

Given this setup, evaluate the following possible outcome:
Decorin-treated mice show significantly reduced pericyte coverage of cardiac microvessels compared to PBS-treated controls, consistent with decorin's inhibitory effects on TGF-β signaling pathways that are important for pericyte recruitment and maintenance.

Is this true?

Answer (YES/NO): NO